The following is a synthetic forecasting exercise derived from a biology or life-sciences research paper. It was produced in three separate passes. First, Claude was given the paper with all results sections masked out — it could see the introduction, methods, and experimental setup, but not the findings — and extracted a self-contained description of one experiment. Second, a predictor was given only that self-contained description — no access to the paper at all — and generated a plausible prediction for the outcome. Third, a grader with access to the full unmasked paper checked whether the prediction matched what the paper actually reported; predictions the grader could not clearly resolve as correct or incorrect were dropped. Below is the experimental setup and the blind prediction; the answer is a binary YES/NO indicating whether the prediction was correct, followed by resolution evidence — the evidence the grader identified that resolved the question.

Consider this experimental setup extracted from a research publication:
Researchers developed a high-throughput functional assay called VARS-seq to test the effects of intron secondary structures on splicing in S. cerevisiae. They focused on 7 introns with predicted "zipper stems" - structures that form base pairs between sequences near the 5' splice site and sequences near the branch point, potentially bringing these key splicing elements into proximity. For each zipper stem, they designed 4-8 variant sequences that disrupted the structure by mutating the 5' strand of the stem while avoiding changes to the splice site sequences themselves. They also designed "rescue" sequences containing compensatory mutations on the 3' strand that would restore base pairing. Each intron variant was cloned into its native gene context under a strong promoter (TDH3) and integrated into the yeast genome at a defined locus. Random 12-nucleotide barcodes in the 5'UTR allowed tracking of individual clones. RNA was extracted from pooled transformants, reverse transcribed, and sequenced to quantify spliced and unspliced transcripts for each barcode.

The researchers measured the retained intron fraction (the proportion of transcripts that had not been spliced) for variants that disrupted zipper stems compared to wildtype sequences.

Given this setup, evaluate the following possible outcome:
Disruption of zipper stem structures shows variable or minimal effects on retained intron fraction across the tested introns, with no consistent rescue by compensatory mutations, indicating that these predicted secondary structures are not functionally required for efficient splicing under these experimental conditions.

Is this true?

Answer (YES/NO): NO